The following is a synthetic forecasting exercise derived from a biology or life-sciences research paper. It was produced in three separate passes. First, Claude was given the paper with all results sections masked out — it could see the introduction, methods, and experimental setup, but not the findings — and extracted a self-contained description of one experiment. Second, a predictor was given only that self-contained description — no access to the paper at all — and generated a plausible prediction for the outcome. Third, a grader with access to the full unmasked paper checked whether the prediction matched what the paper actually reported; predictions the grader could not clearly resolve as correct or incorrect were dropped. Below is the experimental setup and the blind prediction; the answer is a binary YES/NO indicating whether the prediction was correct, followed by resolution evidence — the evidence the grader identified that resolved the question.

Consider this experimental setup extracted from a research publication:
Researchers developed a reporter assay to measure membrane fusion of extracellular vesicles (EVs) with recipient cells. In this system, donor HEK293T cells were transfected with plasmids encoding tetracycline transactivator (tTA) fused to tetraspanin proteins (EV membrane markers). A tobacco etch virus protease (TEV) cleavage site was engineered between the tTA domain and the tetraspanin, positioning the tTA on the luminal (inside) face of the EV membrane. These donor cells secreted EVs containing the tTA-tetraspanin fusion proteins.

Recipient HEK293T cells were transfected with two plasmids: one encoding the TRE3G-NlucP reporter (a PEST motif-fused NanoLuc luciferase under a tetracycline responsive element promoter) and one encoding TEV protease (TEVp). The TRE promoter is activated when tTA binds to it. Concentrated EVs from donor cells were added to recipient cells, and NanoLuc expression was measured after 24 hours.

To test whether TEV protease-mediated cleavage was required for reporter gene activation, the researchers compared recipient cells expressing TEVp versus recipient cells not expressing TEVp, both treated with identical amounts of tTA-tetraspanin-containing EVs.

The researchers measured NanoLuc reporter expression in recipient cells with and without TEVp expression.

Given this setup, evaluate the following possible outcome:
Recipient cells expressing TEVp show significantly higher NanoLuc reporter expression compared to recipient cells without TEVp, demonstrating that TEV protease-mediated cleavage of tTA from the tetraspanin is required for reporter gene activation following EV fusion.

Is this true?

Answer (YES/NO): YES